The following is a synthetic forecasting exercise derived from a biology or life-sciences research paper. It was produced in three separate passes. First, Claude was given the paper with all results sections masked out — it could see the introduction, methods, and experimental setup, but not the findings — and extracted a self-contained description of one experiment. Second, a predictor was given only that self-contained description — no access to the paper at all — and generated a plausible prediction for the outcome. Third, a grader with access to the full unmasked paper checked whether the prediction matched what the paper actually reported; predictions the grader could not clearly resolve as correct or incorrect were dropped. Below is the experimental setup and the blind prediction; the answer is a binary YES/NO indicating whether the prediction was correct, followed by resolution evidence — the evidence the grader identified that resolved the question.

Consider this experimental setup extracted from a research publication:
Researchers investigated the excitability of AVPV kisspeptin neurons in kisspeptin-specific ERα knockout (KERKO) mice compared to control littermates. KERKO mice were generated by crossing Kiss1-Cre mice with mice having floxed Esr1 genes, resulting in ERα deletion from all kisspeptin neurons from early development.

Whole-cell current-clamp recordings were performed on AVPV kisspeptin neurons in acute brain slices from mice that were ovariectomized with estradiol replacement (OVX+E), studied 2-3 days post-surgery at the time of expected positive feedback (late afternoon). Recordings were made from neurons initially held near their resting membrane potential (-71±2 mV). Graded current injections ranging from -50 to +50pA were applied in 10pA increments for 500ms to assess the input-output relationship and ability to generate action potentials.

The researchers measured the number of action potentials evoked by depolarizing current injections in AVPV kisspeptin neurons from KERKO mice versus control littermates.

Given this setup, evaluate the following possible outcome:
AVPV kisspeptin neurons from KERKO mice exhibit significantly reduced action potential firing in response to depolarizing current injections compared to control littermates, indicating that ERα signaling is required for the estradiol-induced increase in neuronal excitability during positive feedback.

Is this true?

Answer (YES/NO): YES